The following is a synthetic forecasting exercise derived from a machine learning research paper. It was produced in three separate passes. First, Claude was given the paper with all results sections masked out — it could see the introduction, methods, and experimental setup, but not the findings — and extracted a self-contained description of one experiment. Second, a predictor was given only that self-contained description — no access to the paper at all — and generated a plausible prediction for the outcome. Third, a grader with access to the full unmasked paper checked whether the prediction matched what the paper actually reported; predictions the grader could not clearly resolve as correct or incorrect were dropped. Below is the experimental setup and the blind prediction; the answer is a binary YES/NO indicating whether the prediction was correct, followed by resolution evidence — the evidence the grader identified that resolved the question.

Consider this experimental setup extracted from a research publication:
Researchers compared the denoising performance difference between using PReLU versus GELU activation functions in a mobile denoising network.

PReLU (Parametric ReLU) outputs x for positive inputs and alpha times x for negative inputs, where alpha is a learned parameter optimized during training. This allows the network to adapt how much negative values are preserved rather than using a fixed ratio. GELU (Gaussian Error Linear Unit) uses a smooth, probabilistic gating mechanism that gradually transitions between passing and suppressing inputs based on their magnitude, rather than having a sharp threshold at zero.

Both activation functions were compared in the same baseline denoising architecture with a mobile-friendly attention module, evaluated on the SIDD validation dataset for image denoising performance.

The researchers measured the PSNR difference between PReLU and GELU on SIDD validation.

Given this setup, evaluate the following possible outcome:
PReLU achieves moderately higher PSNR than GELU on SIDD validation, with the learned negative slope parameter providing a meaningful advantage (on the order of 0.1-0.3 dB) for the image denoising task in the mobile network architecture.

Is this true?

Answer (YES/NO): NO